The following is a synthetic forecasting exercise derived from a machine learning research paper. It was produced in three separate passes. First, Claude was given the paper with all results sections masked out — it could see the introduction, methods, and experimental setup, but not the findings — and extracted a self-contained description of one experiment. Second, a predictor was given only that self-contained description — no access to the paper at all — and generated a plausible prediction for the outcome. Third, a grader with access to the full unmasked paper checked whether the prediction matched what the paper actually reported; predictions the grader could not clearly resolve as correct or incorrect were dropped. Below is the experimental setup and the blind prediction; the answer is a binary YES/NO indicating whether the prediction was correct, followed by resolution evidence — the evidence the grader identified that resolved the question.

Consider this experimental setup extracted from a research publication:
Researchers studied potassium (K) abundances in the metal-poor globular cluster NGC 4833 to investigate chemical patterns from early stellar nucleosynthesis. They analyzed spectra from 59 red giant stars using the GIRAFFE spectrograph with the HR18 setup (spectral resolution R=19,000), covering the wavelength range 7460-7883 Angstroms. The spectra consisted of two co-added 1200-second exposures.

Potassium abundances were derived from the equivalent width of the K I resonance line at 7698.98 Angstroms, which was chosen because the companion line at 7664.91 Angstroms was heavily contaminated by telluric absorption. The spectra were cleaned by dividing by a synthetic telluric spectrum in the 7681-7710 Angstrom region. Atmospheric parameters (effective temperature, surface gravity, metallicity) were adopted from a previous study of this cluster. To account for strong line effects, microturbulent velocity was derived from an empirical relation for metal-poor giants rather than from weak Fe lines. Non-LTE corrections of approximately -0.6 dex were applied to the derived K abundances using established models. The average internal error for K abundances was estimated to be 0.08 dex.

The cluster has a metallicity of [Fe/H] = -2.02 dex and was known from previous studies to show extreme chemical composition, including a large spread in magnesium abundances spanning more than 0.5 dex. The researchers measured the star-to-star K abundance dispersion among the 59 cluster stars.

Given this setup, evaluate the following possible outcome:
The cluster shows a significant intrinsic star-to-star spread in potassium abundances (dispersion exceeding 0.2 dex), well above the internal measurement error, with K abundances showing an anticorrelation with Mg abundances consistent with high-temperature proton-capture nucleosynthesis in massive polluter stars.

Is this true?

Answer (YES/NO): NO